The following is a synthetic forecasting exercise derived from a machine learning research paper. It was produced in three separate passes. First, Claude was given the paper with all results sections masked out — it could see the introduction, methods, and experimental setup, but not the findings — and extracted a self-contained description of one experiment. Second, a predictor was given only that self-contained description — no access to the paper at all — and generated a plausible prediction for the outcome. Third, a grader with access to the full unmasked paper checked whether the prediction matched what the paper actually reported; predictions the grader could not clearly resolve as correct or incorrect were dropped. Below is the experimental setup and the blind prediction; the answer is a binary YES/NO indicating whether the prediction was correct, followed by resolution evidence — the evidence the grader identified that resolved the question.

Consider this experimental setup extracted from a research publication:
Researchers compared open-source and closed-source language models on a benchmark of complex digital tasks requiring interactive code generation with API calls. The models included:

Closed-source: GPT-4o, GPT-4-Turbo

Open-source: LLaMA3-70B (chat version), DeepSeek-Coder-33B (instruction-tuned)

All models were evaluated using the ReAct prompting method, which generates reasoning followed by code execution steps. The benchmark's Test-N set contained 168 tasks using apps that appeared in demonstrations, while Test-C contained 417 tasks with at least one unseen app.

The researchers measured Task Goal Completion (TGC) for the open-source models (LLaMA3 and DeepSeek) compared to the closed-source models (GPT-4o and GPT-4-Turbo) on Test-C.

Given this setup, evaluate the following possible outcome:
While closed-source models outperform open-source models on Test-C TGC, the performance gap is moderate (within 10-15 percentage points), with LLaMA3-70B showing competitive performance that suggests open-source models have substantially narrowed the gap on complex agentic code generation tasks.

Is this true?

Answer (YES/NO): NO